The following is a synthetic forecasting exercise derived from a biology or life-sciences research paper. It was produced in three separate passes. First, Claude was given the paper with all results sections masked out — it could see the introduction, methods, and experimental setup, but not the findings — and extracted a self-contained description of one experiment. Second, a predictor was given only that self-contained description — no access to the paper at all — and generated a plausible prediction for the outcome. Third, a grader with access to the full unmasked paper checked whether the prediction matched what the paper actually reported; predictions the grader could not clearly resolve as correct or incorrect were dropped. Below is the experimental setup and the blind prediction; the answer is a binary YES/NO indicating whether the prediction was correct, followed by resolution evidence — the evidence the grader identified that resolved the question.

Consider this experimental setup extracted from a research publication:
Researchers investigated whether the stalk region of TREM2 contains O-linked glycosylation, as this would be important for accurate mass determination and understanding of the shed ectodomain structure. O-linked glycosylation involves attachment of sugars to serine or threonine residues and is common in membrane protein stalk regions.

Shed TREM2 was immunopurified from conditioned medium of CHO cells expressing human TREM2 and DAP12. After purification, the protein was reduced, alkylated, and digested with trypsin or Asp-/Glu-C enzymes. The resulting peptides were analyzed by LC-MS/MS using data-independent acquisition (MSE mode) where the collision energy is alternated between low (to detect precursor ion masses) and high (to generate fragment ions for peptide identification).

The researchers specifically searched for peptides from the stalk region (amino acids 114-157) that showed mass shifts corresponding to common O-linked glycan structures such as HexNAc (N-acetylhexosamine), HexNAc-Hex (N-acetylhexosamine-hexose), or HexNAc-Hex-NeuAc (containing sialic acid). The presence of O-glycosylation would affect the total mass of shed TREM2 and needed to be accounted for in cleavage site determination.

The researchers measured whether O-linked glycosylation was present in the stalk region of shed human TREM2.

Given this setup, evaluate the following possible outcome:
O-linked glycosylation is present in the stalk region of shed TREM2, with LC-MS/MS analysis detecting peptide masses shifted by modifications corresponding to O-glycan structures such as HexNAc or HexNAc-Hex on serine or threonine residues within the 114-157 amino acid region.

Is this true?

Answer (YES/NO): NO